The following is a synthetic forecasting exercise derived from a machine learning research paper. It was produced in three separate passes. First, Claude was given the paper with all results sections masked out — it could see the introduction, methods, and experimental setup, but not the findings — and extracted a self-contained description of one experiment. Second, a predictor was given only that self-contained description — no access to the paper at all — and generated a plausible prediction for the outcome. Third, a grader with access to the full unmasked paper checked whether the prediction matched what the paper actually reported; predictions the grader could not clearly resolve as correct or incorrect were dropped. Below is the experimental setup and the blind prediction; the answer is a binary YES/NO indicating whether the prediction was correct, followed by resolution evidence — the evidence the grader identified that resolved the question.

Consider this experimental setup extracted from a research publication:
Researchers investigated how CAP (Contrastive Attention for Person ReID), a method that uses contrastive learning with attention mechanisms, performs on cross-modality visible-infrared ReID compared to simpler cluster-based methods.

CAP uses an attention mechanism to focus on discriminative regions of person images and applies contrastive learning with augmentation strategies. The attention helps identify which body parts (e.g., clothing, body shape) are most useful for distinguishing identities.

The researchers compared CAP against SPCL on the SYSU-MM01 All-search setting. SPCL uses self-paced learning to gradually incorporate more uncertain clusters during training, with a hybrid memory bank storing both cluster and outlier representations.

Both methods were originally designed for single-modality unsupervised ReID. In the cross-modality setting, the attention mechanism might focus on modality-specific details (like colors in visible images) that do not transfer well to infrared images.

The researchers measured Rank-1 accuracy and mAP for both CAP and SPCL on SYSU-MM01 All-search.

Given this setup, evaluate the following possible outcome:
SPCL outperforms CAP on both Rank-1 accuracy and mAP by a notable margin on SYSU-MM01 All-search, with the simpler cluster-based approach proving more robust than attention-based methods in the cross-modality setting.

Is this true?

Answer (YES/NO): YES